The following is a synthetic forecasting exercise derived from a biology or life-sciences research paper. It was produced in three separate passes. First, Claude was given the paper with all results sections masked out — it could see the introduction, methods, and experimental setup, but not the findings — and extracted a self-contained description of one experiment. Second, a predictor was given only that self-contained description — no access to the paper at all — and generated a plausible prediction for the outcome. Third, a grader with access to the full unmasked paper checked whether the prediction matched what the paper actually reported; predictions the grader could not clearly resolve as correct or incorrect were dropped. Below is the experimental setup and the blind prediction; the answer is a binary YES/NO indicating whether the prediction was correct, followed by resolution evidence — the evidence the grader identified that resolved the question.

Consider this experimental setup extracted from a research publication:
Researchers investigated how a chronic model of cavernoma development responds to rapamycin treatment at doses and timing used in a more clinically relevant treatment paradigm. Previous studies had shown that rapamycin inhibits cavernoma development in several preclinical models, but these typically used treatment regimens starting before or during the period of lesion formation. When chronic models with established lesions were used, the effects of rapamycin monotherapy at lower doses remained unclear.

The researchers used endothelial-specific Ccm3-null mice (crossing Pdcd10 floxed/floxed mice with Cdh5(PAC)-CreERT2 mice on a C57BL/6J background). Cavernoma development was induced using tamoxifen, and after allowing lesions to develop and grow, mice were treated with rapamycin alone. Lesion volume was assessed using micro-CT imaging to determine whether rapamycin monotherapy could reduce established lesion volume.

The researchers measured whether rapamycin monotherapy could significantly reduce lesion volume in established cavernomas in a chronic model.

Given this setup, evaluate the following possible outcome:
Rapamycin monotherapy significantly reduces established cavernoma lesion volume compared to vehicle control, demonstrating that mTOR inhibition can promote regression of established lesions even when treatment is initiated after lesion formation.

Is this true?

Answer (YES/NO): NO